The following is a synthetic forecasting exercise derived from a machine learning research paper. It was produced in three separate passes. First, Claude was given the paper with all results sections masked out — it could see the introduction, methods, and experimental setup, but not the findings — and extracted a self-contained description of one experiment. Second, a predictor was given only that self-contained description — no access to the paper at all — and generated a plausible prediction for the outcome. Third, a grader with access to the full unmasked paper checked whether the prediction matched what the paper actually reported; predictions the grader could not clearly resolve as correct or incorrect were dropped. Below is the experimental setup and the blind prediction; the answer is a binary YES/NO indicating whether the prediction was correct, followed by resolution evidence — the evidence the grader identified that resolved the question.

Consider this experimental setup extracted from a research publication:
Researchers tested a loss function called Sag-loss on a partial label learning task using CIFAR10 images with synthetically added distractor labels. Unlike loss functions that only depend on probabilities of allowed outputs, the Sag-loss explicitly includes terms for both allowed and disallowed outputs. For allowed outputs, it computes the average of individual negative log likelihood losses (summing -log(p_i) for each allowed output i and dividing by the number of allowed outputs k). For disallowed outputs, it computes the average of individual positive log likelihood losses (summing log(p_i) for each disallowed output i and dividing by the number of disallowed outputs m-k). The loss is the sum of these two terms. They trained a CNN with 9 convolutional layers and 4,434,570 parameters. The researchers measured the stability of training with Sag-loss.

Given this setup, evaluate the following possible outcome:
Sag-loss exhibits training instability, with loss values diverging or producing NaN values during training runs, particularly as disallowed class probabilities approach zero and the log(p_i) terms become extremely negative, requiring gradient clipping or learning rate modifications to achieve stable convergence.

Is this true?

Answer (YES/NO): NO